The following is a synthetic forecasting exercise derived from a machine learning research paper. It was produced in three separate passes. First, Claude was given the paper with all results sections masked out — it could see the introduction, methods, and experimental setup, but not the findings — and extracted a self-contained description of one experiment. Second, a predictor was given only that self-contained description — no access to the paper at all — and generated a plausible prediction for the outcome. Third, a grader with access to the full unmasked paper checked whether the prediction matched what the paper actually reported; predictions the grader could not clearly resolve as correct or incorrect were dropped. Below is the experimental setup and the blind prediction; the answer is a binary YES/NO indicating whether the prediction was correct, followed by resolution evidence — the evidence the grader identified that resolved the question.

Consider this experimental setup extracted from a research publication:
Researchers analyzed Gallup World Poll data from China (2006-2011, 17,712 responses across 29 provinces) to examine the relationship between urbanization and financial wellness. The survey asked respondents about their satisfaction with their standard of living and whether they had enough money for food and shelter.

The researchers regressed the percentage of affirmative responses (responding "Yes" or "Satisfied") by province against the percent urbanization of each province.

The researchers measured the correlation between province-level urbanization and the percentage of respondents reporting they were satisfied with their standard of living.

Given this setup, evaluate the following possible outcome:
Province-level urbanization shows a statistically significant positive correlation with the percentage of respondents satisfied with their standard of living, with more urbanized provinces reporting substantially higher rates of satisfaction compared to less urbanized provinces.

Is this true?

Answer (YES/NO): YES